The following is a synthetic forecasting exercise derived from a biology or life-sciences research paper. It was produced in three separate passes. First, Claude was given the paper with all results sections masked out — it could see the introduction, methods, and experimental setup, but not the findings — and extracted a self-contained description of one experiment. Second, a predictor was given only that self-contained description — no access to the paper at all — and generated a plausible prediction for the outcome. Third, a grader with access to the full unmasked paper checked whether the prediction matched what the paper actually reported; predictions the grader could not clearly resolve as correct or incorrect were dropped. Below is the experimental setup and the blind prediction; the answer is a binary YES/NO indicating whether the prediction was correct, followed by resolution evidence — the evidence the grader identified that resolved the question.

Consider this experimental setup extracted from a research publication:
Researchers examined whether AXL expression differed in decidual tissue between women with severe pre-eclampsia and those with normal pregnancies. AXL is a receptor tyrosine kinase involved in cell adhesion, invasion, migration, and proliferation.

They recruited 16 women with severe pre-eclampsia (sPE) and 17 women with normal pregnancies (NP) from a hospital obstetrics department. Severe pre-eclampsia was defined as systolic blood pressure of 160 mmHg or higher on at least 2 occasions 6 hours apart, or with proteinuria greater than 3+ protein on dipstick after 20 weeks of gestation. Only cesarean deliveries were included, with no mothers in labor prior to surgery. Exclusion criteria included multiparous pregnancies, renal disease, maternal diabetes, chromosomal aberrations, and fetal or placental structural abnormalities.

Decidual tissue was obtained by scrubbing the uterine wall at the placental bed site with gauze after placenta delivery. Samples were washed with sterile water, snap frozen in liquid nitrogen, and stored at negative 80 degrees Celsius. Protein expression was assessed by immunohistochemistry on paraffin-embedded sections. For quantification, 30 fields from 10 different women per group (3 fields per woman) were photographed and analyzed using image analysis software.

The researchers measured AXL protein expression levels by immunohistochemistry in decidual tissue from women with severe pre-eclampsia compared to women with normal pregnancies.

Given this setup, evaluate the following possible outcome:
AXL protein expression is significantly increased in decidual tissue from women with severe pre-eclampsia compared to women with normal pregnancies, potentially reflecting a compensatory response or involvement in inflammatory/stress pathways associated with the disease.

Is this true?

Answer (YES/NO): NO